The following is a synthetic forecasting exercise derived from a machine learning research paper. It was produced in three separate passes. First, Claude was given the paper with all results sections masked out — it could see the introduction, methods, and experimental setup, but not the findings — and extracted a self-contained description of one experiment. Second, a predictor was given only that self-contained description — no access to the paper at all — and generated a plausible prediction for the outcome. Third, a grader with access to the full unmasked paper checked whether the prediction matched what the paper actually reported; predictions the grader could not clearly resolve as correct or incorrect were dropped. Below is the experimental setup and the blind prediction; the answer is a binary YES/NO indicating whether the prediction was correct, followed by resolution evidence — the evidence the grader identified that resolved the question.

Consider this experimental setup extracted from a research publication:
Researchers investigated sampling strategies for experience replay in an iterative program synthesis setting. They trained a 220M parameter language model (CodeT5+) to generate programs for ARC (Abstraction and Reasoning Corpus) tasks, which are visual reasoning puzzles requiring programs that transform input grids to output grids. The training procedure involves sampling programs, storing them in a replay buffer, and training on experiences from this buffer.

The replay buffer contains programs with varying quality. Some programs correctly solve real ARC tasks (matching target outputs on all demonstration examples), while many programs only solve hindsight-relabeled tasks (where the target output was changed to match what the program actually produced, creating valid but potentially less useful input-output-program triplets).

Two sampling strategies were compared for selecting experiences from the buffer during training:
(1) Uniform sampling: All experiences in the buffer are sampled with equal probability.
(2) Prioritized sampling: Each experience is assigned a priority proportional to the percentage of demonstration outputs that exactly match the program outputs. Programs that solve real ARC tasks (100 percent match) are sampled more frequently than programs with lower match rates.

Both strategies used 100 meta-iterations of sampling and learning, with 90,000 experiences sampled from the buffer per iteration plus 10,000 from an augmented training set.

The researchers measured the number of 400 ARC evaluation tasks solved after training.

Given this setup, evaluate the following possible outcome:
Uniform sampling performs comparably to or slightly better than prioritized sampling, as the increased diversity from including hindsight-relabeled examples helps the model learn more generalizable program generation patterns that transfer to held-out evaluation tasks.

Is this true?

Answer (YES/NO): NO